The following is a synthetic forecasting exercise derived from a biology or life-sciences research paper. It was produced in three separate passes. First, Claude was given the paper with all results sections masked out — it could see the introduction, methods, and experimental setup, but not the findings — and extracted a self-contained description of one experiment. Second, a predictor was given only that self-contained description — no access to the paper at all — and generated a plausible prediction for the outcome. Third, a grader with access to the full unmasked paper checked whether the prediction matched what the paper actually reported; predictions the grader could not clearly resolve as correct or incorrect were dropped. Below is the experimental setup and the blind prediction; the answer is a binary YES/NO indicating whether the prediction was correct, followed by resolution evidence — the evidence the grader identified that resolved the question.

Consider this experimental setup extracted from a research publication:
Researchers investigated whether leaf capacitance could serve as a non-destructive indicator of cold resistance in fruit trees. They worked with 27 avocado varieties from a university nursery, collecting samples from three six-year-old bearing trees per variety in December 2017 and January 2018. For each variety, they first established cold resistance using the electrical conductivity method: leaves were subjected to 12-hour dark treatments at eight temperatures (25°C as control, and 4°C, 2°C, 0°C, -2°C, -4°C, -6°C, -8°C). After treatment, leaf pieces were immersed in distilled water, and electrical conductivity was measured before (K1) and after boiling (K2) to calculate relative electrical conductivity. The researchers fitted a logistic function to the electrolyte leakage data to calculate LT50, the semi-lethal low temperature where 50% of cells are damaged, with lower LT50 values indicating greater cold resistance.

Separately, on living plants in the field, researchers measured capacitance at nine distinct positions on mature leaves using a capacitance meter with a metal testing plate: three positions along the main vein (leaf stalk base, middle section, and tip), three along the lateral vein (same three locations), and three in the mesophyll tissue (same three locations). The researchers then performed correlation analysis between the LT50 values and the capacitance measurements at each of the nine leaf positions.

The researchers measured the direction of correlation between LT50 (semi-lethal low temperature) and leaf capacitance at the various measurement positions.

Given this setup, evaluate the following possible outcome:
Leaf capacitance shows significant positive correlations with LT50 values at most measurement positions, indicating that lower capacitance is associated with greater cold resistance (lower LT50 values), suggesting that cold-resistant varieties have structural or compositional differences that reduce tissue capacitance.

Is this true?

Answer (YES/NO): NO